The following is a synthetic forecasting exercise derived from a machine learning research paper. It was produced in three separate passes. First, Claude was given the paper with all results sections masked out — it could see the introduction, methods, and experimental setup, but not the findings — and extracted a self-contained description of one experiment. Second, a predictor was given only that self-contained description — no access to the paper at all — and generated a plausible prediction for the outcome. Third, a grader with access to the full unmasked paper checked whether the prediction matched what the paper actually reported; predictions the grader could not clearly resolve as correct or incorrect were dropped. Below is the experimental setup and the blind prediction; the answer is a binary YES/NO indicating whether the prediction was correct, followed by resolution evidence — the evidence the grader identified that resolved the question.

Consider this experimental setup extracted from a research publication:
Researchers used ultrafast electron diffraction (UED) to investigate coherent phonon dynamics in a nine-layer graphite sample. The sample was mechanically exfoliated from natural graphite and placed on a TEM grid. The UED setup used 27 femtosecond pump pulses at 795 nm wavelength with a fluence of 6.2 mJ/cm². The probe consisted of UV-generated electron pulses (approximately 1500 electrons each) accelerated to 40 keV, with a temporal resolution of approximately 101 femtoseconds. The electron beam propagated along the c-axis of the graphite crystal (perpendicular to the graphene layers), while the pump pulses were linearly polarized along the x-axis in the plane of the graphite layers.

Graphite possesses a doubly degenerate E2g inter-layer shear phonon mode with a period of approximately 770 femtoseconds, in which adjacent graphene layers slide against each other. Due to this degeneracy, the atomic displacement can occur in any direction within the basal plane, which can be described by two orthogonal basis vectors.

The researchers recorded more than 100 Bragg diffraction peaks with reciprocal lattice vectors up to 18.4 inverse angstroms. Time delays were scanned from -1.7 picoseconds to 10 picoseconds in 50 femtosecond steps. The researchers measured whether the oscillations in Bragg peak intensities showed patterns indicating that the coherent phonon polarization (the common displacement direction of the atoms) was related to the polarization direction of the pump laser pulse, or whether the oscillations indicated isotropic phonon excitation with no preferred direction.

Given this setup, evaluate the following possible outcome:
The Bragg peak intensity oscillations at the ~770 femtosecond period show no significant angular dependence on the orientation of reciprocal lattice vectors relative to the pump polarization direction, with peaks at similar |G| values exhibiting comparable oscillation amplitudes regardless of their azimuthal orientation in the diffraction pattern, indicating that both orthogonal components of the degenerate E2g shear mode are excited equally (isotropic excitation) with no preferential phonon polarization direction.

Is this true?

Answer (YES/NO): NO